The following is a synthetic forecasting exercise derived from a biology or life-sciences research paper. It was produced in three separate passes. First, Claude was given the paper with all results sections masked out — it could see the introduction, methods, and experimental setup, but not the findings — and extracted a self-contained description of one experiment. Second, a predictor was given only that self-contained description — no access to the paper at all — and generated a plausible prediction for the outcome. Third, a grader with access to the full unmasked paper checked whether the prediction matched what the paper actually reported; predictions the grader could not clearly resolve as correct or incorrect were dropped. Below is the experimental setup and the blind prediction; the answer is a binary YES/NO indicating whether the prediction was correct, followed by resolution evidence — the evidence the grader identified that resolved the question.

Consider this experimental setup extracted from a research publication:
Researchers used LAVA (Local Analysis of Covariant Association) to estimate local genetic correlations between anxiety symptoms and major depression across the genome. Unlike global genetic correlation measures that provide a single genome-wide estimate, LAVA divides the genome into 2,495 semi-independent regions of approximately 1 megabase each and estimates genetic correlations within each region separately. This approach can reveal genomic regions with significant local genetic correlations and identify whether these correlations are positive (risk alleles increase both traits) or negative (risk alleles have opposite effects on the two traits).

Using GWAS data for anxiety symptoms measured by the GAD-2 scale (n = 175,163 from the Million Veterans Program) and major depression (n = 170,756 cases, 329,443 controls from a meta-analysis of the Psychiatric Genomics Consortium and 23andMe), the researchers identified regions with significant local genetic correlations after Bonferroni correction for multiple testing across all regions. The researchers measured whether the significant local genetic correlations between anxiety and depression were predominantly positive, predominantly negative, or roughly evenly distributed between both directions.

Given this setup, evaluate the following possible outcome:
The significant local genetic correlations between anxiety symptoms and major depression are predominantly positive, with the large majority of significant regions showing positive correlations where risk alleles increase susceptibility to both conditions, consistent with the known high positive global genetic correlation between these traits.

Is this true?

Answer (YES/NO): YES